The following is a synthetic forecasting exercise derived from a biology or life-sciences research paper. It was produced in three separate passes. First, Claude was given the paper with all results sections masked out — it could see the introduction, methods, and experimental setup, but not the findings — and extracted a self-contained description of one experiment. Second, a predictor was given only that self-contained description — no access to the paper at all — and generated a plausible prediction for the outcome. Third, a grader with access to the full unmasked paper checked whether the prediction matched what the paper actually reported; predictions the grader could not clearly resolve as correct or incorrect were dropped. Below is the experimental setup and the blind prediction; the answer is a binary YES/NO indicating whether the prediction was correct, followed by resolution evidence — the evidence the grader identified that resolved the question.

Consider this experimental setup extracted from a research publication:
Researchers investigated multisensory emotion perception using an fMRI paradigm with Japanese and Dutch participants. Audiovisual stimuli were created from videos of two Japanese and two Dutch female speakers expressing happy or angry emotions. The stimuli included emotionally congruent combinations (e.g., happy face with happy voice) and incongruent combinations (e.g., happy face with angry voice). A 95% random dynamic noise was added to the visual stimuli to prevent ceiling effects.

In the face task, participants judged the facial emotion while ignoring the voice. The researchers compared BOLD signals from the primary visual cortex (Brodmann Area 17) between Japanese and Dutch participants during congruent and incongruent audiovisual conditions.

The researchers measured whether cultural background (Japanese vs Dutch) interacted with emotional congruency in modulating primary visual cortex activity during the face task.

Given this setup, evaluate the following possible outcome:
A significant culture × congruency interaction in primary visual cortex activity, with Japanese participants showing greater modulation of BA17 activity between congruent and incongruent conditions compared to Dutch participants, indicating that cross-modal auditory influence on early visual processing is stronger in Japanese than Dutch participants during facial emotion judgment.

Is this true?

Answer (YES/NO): NO